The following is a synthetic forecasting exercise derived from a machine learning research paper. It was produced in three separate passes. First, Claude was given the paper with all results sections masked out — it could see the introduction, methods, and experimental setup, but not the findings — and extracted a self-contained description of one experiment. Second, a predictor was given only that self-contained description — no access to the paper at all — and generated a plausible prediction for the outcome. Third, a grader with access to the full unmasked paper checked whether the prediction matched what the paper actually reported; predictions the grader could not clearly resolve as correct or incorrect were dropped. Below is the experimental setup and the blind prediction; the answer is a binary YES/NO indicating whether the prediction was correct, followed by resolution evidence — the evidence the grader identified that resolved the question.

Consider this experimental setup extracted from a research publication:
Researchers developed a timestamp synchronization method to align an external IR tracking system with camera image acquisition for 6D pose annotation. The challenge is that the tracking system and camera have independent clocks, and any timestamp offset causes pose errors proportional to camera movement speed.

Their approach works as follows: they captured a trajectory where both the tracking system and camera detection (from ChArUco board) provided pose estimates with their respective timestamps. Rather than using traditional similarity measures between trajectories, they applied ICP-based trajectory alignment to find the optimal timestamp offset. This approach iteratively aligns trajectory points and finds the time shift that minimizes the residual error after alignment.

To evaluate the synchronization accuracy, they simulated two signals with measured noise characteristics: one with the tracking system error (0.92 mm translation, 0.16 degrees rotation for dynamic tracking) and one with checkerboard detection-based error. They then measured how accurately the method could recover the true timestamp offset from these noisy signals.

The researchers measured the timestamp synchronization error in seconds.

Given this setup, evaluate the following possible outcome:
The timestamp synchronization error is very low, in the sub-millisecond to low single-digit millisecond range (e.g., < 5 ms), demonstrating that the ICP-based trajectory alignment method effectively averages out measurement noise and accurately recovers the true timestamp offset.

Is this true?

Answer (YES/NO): NO